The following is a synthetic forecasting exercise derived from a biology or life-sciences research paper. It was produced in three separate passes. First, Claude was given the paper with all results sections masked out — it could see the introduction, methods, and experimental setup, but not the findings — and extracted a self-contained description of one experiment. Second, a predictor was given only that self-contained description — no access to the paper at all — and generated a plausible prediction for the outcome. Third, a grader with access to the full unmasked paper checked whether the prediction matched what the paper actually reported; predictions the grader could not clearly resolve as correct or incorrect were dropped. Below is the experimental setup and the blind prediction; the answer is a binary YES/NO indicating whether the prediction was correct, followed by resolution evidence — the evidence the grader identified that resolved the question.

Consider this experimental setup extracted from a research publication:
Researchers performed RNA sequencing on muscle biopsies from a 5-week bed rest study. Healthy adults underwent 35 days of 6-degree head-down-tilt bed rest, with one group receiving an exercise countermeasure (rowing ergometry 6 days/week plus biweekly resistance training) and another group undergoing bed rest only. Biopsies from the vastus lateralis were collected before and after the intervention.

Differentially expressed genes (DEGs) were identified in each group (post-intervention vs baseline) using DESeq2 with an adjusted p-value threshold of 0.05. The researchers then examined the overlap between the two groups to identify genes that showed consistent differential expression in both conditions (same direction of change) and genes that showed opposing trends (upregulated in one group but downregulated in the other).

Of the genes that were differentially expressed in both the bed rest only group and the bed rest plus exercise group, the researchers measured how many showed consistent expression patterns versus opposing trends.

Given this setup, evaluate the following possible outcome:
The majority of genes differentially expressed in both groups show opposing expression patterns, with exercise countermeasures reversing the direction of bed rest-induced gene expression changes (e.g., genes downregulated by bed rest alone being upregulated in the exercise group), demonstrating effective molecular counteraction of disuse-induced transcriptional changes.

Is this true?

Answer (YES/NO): NO